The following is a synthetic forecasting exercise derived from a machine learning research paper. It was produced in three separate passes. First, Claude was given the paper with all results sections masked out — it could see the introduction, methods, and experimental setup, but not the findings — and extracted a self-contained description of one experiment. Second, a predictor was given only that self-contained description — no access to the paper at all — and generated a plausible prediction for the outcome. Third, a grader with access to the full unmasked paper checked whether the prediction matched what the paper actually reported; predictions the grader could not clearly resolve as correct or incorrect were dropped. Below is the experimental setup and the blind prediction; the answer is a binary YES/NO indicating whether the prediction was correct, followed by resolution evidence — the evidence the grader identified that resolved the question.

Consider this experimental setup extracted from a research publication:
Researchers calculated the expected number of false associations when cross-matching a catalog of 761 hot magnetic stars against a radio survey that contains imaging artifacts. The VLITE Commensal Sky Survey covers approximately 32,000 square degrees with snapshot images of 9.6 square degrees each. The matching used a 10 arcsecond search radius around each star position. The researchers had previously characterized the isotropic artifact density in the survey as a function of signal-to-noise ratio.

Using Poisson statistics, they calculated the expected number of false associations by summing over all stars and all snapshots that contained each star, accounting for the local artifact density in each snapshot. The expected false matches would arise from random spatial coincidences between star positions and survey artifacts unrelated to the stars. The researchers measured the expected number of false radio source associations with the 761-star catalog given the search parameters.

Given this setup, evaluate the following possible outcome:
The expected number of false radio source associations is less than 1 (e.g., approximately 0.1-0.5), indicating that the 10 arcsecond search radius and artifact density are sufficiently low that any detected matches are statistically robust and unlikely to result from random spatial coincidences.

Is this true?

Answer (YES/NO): YES